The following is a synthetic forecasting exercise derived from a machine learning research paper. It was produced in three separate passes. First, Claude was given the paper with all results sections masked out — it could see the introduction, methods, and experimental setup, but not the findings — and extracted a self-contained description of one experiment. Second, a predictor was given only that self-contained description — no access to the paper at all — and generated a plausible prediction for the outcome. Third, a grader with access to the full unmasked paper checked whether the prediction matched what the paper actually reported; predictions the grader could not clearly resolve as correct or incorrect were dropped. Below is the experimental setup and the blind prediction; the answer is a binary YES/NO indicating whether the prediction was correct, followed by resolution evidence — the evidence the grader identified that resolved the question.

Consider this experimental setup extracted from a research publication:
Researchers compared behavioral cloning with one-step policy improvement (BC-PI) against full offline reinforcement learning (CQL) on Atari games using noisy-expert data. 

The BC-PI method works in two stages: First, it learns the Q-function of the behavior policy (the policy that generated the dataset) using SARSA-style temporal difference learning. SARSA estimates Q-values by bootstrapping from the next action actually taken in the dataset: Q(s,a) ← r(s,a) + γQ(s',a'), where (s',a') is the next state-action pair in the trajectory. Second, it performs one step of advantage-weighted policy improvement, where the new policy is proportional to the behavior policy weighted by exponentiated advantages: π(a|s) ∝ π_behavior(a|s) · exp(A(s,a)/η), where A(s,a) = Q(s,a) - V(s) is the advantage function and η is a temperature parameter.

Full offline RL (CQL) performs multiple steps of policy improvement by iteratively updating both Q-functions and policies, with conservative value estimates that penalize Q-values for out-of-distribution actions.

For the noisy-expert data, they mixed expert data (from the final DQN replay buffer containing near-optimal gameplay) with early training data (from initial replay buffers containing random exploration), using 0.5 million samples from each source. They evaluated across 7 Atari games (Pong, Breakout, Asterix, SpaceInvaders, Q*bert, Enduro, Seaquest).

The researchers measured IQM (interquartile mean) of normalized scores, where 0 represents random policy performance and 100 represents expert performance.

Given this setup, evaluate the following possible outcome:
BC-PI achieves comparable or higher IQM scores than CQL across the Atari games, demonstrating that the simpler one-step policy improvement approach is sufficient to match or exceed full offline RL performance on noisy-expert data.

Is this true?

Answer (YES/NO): NO